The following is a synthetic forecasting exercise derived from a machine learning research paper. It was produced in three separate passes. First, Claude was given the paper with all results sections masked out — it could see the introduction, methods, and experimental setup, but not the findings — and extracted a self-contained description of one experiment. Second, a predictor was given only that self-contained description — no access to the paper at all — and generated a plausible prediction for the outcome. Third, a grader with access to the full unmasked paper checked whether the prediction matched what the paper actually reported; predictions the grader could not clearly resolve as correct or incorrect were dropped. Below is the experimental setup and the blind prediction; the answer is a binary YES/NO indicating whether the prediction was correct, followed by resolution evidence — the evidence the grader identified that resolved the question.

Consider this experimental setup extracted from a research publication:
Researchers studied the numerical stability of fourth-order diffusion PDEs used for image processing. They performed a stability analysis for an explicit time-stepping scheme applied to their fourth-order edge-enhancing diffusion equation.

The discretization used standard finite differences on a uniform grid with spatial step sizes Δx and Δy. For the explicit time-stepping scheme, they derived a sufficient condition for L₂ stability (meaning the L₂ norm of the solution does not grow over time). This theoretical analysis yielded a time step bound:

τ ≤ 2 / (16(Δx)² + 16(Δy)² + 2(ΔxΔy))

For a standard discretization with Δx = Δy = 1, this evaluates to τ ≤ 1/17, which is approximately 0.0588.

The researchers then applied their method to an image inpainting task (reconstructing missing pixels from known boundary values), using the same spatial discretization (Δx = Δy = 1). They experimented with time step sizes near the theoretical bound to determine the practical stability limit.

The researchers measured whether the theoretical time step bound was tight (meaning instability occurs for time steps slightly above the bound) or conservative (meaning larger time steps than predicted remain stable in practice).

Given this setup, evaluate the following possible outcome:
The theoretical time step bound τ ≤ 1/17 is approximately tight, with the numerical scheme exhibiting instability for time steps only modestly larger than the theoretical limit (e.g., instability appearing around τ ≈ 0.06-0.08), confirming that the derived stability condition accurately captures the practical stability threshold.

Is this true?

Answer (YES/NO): YES